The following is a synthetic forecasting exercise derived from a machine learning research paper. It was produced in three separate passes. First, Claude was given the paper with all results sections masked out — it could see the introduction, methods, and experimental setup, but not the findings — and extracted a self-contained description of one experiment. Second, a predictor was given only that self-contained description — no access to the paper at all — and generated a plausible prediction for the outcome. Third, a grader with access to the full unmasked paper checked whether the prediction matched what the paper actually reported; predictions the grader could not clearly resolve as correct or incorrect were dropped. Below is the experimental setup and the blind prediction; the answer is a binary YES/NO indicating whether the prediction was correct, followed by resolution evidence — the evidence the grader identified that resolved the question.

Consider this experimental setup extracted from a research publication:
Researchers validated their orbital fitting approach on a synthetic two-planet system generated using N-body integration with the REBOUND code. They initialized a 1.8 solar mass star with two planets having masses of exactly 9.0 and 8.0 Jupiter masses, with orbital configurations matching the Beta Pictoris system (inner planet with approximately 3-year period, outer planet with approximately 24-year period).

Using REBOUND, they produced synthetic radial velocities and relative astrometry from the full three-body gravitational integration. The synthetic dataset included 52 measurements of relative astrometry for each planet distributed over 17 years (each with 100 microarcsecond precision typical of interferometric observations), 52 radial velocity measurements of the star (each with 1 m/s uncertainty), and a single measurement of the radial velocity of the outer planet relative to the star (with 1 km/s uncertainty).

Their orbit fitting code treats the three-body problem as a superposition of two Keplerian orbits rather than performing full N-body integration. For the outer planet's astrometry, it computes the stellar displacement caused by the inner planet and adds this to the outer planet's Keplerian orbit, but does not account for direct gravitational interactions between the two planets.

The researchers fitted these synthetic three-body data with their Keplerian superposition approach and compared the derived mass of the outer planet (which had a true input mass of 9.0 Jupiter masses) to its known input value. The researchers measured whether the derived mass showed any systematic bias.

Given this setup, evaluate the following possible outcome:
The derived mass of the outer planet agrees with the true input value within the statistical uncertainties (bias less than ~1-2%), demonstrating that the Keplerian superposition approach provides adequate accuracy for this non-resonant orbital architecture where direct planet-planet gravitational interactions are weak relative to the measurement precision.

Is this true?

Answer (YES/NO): NO